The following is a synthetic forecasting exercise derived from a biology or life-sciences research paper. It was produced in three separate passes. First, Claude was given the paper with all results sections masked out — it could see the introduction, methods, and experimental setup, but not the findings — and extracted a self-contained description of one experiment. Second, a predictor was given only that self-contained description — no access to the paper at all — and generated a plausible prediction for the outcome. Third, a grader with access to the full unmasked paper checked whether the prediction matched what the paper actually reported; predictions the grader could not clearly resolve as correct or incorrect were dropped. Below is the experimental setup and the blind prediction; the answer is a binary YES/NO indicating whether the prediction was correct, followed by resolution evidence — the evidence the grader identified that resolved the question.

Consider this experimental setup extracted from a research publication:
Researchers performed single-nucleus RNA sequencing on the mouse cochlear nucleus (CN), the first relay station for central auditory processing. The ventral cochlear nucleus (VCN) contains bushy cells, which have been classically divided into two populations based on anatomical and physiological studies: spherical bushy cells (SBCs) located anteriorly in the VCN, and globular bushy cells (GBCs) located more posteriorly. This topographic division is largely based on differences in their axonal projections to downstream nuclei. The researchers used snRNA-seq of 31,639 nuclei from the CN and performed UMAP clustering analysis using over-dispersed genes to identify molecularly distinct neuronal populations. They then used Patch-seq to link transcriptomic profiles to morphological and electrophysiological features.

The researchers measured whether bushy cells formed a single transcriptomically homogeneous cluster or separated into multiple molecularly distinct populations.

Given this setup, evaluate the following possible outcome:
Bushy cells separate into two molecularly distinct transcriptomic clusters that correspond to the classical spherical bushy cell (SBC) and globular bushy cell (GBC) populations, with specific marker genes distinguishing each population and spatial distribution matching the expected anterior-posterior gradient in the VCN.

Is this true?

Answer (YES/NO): NO